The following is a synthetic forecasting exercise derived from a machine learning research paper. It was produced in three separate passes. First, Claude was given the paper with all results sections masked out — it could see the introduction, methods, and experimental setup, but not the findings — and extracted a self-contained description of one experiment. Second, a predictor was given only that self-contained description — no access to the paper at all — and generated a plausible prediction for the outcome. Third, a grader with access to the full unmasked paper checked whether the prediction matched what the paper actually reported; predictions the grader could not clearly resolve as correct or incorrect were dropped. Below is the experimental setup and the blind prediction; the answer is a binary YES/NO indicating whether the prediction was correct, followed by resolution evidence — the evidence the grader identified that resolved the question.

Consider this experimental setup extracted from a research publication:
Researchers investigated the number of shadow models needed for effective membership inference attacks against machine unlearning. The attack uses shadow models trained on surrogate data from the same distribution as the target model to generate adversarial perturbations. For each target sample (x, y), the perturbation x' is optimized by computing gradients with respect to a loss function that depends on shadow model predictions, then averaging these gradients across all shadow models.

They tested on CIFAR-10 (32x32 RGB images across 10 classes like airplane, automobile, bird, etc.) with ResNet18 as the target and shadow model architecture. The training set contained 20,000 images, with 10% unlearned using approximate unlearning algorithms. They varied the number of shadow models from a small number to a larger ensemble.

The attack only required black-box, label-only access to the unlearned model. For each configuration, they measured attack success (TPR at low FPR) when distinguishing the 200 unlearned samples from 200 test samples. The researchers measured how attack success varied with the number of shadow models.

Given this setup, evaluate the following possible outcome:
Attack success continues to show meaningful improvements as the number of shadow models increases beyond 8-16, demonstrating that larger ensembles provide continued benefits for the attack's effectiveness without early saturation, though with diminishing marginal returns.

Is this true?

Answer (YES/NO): NO